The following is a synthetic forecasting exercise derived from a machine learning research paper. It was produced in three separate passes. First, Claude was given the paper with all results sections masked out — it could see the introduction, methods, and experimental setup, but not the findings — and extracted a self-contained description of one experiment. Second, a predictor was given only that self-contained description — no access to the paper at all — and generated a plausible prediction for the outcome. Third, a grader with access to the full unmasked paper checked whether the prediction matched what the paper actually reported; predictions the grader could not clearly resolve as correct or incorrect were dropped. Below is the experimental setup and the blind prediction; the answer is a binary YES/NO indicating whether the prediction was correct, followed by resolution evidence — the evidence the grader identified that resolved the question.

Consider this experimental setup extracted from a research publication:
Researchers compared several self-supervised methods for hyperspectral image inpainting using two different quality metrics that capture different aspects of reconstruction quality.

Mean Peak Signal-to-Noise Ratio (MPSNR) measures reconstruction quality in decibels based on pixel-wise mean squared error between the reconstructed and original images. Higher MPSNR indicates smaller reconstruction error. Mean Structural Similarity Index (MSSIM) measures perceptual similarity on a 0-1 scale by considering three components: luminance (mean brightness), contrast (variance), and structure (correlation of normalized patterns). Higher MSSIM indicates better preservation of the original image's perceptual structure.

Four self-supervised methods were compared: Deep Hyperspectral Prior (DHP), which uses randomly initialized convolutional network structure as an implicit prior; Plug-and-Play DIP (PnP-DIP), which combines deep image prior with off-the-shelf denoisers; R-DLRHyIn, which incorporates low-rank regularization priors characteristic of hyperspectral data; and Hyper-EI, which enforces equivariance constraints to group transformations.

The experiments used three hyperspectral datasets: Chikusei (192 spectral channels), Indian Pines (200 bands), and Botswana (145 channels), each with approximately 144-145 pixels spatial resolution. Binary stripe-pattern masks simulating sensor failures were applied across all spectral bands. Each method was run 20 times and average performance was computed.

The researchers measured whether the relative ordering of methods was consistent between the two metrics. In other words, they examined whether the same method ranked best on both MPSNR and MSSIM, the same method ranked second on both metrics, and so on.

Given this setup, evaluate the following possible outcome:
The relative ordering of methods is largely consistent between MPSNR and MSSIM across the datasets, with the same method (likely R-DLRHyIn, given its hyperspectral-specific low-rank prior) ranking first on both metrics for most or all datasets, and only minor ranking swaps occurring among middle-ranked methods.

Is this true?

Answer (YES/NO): NO